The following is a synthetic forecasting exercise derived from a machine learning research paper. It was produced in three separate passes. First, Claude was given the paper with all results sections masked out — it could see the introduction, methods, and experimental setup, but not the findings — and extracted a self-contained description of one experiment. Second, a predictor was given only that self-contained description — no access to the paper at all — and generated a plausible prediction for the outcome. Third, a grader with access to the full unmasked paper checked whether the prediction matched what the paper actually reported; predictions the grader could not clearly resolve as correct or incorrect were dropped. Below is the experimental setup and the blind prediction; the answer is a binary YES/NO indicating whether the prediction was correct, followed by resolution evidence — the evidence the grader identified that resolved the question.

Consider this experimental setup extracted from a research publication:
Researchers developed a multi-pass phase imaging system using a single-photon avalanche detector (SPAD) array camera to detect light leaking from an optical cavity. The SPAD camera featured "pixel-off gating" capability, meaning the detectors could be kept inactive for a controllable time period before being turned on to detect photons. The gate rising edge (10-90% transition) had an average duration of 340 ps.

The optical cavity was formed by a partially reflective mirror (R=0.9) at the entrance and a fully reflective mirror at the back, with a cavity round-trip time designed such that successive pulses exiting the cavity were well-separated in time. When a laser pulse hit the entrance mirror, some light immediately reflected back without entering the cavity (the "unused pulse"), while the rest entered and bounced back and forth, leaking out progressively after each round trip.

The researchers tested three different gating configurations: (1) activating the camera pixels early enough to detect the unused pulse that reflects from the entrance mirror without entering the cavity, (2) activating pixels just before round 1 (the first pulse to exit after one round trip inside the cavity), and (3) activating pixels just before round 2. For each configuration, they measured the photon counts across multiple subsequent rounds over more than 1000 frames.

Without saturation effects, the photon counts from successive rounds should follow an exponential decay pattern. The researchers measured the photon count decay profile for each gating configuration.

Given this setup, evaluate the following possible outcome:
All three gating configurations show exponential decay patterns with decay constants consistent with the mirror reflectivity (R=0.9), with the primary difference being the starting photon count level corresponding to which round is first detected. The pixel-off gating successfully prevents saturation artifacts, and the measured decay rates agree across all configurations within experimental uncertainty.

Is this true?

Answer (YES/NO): NO